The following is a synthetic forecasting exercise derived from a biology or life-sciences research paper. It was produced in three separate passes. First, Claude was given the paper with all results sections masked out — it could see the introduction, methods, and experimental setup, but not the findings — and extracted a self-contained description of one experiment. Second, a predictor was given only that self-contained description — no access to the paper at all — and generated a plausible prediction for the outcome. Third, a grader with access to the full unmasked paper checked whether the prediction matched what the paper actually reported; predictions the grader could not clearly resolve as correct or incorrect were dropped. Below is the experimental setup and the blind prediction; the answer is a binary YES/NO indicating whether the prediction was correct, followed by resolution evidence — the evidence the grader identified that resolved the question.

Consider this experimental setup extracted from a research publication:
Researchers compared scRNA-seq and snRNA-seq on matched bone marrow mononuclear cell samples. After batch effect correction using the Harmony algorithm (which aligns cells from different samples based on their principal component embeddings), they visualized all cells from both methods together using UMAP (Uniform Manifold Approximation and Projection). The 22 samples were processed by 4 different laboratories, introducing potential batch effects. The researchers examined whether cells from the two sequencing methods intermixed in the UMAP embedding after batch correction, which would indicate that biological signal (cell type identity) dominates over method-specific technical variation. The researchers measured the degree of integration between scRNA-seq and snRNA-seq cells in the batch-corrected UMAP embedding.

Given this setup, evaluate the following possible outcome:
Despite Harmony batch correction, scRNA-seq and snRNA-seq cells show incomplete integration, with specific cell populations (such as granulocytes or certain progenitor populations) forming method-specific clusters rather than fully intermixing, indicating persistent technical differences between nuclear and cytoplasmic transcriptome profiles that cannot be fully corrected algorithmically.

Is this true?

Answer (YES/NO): NO